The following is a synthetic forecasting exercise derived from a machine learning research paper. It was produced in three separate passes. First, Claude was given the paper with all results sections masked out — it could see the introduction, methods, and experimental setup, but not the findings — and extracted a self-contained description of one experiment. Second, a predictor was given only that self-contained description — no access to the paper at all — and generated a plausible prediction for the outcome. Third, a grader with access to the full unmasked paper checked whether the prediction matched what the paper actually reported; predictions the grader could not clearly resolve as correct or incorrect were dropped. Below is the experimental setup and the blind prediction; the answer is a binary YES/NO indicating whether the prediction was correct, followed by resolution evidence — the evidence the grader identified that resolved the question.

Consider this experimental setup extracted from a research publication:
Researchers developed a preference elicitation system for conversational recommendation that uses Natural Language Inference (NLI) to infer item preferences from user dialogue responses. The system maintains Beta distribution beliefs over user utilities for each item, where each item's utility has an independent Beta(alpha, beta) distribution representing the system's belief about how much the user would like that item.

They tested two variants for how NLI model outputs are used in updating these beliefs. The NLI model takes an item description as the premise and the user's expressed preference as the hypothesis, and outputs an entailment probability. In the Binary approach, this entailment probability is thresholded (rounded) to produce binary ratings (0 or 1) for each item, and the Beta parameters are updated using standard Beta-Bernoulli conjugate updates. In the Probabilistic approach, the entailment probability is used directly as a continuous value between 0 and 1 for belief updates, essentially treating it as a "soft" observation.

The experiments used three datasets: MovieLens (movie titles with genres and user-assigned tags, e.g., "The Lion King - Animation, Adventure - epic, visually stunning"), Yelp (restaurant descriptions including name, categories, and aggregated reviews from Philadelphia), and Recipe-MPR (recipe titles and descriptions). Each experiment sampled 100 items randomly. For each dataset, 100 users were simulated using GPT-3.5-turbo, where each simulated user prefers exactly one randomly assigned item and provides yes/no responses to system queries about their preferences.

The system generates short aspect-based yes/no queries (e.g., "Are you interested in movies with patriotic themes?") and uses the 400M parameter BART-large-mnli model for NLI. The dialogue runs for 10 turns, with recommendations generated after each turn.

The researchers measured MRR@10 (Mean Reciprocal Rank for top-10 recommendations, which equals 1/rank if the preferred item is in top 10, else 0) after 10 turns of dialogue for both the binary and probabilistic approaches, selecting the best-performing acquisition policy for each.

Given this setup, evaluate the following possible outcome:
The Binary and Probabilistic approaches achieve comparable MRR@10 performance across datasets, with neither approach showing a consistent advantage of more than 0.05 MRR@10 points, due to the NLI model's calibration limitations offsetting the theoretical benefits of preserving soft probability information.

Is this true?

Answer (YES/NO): NO